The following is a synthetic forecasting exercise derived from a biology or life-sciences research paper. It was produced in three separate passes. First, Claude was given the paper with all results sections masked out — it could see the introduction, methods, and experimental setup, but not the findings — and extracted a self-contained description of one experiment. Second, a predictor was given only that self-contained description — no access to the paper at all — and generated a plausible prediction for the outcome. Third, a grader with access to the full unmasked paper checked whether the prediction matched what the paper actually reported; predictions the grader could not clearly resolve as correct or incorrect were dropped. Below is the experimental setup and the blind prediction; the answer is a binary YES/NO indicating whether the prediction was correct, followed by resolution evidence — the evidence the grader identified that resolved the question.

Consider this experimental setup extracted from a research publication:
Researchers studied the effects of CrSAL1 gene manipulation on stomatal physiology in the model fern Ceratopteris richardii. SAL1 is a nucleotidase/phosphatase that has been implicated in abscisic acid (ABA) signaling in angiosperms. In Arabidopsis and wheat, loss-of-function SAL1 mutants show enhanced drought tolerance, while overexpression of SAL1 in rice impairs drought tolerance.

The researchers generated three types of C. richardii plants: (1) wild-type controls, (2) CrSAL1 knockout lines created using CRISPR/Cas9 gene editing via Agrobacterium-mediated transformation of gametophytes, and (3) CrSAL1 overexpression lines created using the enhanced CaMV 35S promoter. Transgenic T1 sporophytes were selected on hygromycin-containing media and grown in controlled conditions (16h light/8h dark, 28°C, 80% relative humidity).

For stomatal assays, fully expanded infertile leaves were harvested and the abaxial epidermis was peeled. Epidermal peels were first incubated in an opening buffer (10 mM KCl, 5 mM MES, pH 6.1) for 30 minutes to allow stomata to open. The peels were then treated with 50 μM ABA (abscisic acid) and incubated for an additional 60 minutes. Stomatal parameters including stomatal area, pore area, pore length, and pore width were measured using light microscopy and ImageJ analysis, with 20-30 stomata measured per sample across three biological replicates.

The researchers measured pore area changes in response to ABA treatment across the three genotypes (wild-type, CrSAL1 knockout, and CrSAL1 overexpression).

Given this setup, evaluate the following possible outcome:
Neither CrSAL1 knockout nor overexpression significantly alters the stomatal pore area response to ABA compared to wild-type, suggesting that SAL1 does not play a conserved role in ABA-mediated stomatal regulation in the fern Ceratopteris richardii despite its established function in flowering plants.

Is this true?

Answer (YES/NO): NO